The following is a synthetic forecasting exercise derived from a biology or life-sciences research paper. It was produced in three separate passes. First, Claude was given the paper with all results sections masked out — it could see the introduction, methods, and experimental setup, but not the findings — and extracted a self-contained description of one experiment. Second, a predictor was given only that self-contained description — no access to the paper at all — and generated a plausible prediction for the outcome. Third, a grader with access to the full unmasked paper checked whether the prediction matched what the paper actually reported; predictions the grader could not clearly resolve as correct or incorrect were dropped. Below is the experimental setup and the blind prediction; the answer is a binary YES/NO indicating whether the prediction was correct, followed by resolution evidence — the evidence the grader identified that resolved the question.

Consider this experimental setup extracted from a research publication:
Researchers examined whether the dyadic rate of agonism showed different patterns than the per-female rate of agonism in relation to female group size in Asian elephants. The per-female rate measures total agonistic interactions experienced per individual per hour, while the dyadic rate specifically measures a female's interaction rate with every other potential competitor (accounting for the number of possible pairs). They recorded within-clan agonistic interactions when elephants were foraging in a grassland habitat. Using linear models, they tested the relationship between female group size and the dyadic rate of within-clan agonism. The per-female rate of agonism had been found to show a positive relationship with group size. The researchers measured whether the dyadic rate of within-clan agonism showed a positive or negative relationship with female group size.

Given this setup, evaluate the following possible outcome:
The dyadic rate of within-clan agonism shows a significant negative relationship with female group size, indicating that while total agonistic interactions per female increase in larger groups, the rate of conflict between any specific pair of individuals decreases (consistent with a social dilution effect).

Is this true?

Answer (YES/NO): YES